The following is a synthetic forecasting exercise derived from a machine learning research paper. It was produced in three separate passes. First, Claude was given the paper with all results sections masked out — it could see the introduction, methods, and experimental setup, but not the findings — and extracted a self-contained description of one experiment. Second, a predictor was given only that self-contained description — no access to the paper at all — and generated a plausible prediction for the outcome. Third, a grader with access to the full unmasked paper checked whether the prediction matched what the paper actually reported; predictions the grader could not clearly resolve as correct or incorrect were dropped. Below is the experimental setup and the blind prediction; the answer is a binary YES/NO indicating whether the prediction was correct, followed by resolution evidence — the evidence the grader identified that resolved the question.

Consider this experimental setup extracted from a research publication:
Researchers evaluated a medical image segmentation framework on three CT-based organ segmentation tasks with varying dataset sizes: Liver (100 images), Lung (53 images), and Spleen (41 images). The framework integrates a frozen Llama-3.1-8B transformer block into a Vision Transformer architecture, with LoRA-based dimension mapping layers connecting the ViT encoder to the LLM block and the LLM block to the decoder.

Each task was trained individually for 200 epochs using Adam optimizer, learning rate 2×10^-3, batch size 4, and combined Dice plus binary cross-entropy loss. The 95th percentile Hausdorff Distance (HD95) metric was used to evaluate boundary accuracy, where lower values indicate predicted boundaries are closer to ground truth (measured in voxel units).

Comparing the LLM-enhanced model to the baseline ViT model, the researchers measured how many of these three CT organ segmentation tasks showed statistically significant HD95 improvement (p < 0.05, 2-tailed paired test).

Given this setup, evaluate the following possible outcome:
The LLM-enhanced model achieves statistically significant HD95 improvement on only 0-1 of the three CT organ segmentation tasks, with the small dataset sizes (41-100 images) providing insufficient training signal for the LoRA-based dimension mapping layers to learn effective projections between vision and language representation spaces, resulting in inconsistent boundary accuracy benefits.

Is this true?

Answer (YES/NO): NO